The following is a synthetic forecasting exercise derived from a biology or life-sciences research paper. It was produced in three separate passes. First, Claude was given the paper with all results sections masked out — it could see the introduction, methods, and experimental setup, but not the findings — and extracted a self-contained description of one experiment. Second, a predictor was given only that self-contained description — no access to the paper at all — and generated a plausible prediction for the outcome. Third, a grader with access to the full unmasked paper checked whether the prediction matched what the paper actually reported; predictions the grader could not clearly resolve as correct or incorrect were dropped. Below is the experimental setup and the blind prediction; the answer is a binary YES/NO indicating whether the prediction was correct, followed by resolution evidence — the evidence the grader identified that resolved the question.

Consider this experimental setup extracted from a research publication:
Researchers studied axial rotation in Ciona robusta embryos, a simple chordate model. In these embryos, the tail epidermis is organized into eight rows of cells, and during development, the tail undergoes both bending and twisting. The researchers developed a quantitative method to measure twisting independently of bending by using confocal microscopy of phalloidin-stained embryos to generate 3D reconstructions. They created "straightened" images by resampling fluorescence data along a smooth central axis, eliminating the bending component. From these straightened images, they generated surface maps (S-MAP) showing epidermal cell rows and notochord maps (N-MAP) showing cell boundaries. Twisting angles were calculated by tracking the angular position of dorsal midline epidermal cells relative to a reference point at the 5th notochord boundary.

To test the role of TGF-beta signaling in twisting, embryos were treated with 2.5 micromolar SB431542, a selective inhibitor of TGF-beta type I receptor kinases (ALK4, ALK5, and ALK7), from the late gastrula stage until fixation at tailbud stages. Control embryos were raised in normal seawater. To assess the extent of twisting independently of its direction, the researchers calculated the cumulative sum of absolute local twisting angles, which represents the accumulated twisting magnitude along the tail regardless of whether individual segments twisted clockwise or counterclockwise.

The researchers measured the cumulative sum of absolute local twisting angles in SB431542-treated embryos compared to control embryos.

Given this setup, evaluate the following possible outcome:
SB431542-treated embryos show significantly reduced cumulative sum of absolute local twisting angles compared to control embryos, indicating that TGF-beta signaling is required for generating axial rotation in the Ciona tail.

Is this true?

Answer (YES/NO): NO